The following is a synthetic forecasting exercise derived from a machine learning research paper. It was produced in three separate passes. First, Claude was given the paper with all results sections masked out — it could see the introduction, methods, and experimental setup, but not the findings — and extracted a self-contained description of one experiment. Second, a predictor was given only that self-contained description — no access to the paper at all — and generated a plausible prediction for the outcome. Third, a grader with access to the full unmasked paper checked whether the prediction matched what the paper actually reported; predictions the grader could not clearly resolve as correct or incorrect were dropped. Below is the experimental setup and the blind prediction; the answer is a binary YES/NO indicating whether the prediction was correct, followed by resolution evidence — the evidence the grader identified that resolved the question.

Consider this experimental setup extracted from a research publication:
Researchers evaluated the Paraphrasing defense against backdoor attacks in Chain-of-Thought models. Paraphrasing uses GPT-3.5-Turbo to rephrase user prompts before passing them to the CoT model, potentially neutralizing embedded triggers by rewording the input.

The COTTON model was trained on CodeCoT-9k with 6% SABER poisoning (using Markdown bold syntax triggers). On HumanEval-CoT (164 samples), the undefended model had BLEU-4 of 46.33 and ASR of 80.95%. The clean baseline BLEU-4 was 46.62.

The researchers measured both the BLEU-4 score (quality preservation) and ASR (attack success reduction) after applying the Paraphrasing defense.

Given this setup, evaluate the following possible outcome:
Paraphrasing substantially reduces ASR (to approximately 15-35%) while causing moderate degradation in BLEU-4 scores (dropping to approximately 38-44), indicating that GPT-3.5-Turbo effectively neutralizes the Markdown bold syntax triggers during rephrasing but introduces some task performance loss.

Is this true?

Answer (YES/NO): NO